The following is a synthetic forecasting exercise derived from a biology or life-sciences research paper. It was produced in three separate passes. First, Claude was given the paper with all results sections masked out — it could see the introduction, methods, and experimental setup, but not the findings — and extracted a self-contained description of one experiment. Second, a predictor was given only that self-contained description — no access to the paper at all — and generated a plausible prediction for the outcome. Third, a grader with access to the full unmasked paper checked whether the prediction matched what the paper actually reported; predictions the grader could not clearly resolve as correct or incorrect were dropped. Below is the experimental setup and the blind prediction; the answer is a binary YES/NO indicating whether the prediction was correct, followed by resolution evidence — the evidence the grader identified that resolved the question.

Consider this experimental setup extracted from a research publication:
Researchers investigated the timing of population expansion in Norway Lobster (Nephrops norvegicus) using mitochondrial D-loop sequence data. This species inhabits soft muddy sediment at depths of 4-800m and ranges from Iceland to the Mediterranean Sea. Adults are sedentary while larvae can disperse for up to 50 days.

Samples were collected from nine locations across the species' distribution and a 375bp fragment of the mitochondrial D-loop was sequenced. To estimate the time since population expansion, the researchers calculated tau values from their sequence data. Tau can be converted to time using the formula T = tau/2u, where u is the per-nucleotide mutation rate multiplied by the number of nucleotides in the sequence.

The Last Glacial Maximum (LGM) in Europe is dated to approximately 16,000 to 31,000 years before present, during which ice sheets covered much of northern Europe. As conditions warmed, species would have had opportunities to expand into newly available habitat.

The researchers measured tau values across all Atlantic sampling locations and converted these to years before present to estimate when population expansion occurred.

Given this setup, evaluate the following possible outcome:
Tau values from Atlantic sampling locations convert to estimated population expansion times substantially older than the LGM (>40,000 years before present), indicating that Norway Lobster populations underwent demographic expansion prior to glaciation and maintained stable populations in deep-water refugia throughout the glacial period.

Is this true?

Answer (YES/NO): NO